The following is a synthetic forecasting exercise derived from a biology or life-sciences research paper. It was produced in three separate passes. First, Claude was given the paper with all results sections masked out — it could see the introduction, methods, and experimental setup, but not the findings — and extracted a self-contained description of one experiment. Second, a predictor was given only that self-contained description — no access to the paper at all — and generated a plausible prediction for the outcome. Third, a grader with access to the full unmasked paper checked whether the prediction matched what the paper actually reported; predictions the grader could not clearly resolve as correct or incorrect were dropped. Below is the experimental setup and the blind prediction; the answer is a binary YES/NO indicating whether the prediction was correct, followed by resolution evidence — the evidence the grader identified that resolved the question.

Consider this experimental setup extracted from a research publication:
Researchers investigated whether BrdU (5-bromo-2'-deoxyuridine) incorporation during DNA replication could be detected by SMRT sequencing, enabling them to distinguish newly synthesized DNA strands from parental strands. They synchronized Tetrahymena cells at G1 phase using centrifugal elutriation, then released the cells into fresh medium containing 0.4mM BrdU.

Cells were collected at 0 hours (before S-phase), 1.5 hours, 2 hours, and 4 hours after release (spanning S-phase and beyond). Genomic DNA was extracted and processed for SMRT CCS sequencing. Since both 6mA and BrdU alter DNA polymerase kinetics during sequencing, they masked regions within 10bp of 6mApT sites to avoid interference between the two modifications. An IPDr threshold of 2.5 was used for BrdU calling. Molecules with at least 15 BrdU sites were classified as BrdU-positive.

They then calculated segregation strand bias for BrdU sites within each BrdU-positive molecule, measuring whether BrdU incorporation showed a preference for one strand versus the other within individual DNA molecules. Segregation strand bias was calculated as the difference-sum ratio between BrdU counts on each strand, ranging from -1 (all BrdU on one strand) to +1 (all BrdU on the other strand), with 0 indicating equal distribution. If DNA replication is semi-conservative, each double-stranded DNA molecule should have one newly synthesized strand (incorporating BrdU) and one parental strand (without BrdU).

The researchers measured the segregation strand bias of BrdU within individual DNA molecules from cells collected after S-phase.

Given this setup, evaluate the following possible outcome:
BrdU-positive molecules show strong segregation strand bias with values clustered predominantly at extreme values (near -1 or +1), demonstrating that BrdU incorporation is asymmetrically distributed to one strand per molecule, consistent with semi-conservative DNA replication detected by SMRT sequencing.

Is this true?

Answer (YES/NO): YES